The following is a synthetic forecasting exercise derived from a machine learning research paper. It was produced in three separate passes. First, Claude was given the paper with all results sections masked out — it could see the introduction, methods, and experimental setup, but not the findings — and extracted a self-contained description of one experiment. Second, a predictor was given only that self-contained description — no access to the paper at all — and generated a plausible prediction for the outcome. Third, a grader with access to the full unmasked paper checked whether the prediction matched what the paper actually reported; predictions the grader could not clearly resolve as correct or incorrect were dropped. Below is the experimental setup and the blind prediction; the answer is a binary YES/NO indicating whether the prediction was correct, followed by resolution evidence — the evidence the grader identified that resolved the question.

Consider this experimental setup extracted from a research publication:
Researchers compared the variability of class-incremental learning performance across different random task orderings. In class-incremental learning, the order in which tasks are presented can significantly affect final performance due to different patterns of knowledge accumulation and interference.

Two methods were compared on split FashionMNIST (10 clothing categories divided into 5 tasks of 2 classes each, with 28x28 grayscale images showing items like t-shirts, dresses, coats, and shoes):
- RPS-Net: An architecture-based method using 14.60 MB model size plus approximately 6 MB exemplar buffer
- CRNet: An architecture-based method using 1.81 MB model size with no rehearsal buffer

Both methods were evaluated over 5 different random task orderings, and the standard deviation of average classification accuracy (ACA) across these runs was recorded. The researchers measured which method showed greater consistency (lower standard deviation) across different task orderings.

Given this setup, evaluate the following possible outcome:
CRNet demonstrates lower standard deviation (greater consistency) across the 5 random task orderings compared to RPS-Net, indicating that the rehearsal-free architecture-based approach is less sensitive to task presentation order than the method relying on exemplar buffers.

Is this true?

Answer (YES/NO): YES